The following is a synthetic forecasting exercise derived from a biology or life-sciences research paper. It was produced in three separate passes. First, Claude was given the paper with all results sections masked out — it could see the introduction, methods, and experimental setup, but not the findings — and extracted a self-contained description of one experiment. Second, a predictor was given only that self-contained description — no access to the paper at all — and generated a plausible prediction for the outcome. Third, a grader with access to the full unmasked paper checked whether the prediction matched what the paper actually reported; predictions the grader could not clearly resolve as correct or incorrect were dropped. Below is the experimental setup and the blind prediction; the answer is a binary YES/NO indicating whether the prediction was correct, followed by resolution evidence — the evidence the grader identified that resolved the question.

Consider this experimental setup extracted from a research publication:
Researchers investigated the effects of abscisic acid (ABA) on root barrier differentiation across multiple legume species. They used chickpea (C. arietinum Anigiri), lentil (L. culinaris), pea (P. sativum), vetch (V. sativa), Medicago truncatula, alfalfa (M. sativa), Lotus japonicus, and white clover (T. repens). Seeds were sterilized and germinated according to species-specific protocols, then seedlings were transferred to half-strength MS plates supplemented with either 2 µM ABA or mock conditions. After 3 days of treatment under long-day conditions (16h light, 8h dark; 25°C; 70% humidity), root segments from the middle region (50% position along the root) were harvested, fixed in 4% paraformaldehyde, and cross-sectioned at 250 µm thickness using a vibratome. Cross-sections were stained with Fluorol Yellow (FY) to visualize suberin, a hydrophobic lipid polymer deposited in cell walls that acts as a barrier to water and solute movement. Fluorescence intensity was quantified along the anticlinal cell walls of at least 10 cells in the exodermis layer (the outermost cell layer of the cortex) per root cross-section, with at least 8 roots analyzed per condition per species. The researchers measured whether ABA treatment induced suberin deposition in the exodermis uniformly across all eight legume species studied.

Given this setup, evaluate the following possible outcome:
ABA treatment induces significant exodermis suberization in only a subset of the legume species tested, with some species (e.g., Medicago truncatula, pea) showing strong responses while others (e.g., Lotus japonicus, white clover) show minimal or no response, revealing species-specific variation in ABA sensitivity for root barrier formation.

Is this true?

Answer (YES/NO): NO